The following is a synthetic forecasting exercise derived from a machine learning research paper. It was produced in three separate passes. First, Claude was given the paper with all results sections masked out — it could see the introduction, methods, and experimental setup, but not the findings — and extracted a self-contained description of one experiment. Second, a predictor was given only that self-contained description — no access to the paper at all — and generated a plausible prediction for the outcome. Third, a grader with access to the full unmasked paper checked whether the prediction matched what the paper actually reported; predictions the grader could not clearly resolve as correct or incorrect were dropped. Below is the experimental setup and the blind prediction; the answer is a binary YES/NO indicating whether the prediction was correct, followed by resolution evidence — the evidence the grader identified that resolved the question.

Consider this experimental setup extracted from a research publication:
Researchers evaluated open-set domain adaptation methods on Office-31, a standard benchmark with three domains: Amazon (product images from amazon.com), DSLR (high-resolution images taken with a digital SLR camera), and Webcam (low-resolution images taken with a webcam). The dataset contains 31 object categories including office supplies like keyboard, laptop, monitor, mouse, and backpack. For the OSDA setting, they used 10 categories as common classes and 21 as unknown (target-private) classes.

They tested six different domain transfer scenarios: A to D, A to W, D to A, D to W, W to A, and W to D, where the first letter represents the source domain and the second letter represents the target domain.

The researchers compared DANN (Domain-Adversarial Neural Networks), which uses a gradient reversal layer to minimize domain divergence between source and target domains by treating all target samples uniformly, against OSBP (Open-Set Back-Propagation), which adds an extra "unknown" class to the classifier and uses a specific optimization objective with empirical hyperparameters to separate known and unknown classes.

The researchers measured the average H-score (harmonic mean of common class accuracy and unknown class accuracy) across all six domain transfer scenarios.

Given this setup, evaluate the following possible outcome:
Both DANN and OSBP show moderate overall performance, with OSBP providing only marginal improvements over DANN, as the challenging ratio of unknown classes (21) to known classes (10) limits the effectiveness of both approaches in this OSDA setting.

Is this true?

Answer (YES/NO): YES